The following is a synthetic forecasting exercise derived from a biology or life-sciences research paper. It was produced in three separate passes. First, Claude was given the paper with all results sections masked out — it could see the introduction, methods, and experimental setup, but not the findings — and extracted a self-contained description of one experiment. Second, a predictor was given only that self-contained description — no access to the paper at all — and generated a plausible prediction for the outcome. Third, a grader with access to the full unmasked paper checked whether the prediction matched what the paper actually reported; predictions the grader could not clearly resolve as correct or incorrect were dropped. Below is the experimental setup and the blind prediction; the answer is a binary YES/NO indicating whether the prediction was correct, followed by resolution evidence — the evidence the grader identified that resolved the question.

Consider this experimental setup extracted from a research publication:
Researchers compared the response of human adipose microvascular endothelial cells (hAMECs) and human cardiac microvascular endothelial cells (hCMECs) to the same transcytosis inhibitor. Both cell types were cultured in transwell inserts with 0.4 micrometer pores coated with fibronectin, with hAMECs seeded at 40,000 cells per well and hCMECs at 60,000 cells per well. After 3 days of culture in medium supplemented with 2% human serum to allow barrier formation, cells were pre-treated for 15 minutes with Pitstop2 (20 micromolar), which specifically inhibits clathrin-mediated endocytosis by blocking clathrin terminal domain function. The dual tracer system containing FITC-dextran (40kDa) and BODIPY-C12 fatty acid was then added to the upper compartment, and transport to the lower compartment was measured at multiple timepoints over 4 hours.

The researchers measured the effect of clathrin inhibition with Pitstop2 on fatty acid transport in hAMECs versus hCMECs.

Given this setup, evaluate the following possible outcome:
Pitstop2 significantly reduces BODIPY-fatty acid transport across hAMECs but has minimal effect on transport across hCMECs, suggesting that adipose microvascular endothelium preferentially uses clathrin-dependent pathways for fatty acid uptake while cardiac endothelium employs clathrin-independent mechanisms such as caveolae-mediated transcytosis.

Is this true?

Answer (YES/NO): NO